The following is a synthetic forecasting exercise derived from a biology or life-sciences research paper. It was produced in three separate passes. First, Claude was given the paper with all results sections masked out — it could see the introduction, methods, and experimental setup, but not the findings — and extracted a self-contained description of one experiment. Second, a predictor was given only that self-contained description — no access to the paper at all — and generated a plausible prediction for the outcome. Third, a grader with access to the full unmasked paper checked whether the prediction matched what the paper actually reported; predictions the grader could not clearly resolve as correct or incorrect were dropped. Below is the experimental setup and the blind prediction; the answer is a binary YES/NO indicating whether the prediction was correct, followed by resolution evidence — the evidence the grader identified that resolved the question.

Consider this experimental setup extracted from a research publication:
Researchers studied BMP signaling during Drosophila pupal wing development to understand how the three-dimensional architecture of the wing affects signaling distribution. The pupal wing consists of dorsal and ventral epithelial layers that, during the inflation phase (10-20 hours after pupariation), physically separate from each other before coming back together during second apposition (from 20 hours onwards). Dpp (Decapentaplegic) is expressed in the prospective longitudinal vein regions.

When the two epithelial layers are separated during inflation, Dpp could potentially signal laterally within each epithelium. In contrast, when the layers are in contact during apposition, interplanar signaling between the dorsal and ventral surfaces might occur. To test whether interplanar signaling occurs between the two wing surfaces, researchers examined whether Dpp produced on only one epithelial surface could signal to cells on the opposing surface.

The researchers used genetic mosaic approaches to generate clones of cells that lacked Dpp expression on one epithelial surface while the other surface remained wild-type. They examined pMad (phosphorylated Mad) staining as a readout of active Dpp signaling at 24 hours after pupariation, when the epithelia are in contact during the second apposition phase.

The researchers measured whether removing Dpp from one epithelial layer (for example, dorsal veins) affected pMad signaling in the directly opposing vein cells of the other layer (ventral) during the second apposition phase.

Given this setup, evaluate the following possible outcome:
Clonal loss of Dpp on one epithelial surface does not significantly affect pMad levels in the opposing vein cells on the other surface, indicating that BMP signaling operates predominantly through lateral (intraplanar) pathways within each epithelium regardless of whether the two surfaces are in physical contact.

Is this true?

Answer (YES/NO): NO